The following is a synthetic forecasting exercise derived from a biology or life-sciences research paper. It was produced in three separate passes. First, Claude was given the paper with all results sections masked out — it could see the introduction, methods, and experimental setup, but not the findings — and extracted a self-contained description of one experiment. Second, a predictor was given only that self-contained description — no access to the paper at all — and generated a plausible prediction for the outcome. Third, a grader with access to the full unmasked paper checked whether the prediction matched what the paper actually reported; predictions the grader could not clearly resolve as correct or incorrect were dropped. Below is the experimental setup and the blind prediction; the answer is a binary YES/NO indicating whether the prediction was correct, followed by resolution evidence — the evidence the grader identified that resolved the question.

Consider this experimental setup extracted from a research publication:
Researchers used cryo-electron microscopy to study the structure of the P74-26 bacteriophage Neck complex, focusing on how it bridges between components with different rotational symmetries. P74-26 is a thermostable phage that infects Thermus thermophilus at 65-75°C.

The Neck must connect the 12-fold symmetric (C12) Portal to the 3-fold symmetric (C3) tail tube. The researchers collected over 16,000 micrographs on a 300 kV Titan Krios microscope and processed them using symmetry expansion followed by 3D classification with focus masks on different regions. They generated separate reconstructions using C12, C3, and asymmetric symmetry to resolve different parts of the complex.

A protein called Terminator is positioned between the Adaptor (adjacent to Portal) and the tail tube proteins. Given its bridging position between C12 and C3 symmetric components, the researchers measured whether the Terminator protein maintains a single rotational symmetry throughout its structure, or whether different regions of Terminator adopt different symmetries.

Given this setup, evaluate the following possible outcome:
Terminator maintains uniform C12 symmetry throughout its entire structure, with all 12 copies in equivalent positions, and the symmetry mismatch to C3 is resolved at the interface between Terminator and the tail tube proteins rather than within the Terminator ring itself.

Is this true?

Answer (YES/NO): NO